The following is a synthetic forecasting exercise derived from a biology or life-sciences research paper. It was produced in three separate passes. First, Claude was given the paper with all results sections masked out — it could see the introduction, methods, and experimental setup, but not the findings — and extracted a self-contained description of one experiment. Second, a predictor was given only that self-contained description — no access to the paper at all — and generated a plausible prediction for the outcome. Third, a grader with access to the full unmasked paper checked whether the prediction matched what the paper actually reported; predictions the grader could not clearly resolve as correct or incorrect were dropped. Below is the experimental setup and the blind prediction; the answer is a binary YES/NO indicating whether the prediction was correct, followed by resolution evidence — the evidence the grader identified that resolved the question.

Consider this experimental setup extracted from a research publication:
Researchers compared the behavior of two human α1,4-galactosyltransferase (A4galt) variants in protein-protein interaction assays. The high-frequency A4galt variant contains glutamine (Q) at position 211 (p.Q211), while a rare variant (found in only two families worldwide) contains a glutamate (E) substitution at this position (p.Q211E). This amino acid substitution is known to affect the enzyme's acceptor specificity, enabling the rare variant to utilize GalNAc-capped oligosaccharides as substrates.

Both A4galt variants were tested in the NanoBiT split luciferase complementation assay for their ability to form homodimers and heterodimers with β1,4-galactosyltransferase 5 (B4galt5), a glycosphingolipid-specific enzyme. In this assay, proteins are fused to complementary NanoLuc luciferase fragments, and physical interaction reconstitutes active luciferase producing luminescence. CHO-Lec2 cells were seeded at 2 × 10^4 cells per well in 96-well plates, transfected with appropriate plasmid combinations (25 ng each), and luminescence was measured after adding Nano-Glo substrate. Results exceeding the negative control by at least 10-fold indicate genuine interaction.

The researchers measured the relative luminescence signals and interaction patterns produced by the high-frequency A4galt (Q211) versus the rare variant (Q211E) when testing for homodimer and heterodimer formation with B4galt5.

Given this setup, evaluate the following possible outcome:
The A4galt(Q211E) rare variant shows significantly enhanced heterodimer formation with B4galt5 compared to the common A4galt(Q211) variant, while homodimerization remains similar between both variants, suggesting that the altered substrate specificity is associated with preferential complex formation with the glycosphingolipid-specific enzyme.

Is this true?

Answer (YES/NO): NO